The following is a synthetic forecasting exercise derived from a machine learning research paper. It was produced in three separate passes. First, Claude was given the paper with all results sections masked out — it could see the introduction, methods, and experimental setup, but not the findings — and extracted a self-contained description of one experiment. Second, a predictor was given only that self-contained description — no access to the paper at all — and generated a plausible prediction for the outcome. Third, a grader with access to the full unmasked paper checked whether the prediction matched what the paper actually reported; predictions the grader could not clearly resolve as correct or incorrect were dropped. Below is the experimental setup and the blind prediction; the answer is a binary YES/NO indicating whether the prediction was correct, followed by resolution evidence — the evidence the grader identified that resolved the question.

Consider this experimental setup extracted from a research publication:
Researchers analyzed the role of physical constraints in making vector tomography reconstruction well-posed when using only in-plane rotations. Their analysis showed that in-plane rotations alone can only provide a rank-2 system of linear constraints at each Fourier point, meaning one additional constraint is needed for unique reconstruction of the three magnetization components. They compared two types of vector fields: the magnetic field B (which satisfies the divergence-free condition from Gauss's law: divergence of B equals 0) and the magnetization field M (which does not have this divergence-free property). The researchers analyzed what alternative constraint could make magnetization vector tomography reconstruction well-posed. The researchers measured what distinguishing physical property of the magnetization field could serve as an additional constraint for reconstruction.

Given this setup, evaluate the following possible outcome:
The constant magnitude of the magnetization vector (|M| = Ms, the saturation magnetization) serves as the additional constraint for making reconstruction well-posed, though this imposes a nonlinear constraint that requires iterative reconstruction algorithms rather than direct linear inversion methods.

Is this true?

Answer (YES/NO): NO